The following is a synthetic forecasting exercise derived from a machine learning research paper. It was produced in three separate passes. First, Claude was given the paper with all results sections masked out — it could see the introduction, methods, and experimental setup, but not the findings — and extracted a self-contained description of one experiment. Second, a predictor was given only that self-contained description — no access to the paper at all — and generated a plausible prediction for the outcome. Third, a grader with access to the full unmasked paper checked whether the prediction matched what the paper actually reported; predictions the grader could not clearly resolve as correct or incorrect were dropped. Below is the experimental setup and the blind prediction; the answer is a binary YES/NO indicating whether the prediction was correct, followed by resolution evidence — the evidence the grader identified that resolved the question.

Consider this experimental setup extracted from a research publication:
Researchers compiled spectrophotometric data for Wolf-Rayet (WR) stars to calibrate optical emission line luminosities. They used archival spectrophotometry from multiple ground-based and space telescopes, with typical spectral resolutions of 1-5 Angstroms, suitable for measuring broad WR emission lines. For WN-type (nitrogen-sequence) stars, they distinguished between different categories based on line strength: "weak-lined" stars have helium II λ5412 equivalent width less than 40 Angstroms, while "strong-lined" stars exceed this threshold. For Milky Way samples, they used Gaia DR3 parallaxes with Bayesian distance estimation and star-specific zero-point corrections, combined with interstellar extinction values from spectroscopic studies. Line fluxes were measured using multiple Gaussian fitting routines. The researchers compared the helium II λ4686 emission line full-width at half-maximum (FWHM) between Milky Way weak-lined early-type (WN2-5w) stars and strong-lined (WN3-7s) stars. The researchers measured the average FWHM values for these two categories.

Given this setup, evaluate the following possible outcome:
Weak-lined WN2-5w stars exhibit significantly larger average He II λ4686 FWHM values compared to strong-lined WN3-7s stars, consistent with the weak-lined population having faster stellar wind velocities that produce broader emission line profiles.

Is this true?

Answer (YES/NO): NO